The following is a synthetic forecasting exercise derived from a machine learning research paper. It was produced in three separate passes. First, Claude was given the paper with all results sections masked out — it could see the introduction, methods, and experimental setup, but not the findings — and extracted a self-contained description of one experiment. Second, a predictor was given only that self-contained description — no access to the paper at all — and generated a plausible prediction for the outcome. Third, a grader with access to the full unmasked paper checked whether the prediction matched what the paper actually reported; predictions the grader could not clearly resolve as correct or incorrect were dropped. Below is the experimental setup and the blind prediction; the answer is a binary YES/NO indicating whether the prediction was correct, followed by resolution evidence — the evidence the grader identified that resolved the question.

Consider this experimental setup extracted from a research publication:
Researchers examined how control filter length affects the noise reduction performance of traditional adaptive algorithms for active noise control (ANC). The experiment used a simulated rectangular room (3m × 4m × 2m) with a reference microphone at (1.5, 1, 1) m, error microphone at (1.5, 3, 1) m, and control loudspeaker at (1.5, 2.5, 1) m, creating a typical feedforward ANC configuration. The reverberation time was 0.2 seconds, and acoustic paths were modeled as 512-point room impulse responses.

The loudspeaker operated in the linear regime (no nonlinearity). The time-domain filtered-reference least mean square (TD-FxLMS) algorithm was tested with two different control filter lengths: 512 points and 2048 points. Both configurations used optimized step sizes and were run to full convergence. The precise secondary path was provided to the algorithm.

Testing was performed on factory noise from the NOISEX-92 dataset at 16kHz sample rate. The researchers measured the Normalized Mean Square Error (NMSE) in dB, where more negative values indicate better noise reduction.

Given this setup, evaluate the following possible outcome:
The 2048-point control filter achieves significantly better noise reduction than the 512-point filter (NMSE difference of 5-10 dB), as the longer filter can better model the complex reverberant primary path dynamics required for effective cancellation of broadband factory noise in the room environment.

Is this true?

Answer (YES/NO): YES